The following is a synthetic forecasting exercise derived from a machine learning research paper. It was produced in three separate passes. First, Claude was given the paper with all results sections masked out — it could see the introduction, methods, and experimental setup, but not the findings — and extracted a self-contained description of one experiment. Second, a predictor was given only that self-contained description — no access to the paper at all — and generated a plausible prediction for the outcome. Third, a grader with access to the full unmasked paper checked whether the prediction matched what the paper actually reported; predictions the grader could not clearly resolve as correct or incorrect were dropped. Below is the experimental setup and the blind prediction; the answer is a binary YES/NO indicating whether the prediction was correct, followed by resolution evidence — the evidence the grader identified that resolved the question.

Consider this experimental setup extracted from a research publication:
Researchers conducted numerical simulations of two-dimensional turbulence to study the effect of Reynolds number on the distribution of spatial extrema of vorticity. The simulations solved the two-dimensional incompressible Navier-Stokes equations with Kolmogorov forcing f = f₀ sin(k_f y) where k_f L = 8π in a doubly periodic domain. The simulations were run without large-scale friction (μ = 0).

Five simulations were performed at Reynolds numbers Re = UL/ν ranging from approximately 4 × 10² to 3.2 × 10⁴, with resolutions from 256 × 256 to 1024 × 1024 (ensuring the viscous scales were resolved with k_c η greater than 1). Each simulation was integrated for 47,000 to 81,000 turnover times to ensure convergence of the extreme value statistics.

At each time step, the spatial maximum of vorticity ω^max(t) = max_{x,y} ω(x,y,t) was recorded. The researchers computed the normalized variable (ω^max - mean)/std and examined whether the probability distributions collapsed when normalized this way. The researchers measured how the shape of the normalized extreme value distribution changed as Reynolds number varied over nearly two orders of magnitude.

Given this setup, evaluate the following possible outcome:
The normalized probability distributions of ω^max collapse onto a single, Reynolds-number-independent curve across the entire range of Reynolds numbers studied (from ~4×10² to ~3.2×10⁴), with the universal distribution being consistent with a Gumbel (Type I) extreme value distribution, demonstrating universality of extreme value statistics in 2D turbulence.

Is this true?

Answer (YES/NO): NO